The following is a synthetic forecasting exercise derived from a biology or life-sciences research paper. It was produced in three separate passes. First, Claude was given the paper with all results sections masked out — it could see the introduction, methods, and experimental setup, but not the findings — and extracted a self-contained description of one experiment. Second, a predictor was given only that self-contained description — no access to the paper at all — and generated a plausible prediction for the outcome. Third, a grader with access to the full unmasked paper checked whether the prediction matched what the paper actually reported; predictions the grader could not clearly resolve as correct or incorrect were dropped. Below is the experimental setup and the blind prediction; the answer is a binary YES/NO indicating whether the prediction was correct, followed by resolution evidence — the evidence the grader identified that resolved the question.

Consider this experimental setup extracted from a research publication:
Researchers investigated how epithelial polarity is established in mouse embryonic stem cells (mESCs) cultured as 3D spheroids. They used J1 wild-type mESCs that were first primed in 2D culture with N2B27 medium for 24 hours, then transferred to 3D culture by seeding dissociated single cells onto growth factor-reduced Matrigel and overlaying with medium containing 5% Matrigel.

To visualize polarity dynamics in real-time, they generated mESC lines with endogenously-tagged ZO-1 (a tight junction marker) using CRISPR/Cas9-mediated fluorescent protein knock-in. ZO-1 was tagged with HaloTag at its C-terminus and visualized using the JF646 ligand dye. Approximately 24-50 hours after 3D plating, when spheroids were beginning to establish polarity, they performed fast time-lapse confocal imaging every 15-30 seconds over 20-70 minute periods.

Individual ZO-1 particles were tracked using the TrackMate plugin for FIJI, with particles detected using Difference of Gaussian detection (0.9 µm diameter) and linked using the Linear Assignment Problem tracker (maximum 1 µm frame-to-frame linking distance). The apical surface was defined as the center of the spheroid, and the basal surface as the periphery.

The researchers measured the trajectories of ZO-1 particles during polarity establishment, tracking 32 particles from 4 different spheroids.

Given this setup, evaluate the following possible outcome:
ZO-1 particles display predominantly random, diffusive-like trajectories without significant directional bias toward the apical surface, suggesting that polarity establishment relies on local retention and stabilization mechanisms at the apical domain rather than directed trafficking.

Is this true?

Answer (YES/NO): NO